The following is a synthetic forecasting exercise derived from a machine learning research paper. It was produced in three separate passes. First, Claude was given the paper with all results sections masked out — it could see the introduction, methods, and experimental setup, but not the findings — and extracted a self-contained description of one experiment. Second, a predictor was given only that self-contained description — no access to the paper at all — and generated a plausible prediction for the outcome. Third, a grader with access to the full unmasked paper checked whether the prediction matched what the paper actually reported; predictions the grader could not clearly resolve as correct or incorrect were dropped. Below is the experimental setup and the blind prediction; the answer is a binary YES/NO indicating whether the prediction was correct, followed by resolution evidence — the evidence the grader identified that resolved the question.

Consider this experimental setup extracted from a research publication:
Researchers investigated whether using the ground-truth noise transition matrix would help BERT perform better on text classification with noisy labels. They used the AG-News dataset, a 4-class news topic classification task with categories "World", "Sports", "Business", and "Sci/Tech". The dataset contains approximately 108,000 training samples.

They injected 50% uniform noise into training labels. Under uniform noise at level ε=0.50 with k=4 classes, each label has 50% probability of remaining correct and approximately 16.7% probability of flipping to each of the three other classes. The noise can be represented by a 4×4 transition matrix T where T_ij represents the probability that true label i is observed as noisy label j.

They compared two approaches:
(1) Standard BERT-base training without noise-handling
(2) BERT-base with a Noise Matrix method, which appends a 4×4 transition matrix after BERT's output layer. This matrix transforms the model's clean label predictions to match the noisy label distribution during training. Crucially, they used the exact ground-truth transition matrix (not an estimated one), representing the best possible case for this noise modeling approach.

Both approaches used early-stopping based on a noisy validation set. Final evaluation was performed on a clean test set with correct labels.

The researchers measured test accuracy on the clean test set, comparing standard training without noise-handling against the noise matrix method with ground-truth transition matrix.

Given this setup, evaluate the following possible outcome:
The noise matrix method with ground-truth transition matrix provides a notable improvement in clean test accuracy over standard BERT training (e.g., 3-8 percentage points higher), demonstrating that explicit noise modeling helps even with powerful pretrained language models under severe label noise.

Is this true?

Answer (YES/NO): NO